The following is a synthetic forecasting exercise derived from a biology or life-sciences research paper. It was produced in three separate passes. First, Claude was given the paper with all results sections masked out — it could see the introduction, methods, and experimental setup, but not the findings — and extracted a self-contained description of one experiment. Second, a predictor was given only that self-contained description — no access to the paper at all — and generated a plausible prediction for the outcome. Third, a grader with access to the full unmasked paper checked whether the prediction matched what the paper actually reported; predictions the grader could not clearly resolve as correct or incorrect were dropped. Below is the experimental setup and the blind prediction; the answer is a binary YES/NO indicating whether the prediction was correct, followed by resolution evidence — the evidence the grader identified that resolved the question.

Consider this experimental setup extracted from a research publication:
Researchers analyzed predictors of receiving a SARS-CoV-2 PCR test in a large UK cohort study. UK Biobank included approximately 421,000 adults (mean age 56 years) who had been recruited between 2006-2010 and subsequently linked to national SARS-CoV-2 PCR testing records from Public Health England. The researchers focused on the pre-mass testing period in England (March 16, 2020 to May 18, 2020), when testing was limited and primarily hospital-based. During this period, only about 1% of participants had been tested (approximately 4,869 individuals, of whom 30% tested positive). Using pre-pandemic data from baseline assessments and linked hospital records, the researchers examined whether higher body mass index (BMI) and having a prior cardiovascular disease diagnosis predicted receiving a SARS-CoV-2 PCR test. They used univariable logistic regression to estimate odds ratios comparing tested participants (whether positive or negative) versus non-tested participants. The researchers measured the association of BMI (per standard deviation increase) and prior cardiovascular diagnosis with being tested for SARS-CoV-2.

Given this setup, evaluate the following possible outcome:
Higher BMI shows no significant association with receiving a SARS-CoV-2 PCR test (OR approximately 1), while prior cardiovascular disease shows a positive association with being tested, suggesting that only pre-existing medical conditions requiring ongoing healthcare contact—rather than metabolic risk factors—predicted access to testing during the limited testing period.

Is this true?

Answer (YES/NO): NO